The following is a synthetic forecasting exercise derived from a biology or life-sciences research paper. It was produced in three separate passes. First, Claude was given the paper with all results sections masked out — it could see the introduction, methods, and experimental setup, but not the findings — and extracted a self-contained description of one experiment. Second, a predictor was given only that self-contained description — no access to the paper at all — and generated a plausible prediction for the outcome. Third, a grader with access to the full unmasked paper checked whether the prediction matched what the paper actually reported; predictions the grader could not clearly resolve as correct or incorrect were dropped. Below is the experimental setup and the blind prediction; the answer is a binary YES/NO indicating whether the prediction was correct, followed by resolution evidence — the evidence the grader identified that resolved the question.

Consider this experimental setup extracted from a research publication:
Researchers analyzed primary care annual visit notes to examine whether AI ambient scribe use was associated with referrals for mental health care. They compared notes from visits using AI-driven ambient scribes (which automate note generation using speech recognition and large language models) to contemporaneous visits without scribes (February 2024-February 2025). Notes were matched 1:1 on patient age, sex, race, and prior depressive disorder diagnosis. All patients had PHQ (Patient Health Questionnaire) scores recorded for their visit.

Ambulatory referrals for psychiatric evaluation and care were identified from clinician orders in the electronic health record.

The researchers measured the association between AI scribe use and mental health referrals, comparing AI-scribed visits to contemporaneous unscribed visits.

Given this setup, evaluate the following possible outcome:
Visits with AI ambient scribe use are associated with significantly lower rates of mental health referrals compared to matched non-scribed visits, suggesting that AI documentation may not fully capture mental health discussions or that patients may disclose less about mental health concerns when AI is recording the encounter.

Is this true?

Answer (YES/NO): NO